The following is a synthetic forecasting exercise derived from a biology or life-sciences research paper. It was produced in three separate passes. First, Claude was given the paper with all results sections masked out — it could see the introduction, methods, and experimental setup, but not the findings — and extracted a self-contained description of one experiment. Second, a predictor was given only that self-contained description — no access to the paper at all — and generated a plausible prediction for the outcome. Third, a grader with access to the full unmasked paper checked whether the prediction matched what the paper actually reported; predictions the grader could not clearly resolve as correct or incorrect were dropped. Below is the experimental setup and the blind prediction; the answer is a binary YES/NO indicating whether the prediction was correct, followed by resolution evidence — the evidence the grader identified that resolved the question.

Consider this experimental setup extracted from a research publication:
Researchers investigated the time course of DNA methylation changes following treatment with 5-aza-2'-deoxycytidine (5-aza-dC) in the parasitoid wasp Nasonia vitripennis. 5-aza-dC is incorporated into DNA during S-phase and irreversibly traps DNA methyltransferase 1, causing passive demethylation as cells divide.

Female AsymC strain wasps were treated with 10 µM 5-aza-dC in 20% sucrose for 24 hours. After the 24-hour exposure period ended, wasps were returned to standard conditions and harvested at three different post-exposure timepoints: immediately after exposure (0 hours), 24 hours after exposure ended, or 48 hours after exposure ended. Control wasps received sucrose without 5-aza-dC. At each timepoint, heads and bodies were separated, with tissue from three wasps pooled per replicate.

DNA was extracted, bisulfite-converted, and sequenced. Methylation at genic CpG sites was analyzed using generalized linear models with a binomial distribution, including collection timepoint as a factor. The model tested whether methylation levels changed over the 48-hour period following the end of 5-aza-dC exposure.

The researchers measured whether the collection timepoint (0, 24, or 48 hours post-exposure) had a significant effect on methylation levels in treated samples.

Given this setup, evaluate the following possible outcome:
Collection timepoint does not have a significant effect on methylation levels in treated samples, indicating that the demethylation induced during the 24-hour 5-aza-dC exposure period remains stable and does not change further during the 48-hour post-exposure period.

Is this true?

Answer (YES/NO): NO